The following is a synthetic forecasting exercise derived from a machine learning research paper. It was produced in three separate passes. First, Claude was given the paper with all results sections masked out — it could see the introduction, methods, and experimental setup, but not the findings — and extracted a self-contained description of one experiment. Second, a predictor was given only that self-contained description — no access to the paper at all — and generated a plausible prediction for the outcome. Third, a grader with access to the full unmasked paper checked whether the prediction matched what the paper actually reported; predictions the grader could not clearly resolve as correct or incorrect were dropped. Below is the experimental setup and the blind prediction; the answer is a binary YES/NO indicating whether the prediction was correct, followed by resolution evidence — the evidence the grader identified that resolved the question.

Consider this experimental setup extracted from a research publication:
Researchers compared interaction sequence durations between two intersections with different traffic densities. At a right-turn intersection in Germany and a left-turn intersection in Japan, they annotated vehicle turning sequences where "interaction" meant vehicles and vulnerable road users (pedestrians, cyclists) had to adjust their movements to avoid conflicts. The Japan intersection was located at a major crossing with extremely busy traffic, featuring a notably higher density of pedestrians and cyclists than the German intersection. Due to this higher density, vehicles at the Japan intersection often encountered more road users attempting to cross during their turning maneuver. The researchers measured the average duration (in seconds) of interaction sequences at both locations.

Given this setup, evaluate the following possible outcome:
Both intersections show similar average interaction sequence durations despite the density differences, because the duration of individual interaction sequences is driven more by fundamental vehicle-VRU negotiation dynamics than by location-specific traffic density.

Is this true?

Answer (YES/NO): NO